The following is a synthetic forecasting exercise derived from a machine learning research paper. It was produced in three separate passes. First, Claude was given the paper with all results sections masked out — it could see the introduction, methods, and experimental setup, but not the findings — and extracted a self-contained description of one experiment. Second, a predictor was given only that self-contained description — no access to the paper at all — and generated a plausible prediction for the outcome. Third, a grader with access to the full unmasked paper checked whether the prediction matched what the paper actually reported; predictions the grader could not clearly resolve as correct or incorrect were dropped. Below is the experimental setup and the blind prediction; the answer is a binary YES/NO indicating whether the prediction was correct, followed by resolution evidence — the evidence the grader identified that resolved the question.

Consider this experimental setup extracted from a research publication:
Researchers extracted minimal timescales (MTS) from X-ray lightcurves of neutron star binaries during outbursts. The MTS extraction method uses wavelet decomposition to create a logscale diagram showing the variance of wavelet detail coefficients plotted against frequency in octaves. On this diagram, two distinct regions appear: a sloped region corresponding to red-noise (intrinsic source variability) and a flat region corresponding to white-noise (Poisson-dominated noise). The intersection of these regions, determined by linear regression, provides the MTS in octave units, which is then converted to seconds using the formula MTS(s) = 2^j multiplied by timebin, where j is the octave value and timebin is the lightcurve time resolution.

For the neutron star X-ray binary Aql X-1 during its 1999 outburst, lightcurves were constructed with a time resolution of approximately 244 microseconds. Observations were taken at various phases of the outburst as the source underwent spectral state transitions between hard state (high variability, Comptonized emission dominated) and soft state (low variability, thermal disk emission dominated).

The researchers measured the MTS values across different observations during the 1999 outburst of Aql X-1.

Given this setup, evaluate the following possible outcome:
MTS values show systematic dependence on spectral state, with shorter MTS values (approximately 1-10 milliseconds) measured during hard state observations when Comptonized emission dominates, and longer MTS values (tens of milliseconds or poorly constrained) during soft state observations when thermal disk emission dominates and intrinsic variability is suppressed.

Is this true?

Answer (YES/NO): NO